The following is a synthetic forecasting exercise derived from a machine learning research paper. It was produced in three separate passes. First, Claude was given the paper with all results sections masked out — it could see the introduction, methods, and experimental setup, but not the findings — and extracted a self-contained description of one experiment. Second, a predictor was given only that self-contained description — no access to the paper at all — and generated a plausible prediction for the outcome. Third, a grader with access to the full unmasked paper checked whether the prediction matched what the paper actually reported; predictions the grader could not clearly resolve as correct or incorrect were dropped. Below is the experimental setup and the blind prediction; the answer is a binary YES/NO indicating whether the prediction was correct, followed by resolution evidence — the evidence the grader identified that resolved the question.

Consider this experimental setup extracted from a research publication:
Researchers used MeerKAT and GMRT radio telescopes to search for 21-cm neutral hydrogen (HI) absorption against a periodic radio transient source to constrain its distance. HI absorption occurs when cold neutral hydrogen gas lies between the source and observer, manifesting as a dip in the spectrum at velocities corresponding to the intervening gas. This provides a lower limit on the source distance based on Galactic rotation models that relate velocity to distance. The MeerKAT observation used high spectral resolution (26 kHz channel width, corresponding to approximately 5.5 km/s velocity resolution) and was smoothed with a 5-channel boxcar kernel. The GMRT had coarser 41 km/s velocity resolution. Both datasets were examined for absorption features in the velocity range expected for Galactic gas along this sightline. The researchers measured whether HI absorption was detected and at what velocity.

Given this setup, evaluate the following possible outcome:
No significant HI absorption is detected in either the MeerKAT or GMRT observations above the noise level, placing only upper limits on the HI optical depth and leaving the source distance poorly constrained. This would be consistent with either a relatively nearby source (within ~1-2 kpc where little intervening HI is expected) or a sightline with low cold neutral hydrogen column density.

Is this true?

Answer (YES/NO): NO